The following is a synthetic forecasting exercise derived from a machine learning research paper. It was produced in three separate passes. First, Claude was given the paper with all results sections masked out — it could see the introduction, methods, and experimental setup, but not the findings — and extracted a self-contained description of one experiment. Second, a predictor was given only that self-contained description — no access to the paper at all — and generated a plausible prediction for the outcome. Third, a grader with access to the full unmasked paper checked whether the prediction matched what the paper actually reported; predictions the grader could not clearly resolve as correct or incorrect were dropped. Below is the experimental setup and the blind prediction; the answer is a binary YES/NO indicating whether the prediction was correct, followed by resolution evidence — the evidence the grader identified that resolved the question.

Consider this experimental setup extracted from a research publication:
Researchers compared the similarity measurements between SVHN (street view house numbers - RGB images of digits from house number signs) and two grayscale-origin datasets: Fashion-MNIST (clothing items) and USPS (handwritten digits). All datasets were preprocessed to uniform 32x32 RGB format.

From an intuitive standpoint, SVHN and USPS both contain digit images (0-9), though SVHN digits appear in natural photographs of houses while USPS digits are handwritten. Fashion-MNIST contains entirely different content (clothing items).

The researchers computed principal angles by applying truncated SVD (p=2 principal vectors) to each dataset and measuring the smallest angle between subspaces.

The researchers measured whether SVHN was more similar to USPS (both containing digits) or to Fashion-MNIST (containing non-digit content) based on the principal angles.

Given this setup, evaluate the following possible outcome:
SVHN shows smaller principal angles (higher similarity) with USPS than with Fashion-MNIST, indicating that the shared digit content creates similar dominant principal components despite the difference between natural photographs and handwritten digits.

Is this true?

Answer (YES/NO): NO